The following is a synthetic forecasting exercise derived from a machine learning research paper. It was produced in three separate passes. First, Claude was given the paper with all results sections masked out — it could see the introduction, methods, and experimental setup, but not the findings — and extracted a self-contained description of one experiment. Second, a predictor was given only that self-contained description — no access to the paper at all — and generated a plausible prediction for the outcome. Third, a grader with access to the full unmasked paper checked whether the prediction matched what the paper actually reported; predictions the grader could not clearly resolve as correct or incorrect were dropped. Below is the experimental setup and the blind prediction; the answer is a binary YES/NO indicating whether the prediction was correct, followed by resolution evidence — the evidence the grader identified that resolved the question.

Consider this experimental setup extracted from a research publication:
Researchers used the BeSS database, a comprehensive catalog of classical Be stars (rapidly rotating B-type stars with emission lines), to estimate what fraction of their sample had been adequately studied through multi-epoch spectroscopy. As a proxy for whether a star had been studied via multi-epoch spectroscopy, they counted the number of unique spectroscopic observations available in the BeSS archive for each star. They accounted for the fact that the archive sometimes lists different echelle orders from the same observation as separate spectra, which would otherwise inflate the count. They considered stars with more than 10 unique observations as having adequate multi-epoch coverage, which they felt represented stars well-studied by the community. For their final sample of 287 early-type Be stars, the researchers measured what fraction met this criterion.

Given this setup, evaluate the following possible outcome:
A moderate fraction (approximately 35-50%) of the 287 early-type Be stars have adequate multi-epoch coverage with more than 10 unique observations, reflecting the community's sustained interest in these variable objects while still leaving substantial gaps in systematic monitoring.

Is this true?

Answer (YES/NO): NO